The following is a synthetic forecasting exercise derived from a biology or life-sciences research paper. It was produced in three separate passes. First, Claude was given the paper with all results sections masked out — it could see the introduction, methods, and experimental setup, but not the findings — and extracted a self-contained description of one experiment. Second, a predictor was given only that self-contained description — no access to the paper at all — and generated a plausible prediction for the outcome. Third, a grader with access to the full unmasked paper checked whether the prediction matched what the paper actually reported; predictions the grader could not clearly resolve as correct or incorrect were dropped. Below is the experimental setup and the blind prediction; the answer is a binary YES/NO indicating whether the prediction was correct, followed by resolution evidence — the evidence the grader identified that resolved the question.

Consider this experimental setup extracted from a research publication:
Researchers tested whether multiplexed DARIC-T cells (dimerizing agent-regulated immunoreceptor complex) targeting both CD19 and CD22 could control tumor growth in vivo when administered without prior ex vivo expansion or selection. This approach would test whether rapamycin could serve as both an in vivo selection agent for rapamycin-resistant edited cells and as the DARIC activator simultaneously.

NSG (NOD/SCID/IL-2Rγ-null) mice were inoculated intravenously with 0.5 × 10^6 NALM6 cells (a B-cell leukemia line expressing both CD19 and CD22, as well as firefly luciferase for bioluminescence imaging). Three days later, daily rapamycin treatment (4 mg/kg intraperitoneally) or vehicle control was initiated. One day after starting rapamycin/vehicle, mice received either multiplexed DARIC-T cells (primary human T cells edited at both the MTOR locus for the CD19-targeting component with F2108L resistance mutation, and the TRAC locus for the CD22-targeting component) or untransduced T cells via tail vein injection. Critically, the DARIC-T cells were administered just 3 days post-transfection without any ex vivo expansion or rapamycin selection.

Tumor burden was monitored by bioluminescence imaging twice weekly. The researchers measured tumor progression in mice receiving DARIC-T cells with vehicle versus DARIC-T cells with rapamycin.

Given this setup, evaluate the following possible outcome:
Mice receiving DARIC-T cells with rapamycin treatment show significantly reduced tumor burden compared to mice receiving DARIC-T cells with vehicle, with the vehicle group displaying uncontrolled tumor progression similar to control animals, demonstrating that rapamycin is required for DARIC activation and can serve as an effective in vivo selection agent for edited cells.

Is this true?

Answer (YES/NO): YES